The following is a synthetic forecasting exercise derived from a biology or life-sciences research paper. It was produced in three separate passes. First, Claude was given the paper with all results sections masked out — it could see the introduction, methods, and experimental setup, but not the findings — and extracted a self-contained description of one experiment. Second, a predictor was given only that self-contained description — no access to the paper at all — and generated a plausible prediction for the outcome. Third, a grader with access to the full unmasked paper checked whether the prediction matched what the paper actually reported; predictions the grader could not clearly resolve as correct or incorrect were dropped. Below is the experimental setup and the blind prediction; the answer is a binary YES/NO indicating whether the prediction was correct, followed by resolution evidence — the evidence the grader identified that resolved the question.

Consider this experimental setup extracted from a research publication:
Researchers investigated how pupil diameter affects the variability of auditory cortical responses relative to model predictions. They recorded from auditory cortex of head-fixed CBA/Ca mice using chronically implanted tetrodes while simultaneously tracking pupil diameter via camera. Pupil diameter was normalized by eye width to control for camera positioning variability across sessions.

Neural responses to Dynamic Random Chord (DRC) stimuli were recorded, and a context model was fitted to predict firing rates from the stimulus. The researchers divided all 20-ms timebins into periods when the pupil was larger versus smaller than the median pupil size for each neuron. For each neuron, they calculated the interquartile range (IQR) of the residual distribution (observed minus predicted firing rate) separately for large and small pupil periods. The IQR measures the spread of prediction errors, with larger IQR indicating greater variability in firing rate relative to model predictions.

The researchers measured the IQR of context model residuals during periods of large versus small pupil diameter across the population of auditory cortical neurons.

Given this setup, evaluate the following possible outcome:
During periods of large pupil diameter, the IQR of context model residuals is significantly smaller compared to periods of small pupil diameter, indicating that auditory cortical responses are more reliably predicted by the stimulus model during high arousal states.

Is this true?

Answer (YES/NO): NO